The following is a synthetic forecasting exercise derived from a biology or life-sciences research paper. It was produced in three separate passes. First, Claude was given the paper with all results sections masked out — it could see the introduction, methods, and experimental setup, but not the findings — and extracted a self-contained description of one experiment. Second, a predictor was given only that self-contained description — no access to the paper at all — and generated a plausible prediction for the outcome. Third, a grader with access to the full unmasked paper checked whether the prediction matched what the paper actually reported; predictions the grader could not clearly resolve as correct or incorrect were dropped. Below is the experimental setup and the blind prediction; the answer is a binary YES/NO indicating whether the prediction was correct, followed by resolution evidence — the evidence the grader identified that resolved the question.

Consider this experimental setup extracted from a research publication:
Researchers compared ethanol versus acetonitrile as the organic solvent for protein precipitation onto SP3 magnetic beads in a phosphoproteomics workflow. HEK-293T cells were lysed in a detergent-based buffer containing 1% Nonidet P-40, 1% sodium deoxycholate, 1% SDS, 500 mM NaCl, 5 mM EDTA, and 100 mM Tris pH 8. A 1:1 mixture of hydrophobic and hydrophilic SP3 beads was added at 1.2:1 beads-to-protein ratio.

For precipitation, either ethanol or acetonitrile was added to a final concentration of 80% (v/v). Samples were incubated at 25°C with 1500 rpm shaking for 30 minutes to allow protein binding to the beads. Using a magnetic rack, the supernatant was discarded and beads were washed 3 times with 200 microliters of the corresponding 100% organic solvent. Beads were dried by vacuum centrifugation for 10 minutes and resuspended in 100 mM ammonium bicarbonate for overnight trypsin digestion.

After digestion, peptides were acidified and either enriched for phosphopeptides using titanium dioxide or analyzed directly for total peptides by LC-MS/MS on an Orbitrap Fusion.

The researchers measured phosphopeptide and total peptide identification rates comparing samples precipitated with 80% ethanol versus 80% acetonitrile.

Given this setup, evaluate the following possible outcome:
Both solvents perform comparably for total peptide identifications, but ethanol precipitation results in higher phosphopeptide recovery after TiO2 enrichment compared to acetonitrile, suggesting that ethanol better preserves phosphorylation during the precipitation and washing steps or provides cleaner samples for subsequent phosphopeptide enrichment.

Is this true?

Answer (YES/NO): YES